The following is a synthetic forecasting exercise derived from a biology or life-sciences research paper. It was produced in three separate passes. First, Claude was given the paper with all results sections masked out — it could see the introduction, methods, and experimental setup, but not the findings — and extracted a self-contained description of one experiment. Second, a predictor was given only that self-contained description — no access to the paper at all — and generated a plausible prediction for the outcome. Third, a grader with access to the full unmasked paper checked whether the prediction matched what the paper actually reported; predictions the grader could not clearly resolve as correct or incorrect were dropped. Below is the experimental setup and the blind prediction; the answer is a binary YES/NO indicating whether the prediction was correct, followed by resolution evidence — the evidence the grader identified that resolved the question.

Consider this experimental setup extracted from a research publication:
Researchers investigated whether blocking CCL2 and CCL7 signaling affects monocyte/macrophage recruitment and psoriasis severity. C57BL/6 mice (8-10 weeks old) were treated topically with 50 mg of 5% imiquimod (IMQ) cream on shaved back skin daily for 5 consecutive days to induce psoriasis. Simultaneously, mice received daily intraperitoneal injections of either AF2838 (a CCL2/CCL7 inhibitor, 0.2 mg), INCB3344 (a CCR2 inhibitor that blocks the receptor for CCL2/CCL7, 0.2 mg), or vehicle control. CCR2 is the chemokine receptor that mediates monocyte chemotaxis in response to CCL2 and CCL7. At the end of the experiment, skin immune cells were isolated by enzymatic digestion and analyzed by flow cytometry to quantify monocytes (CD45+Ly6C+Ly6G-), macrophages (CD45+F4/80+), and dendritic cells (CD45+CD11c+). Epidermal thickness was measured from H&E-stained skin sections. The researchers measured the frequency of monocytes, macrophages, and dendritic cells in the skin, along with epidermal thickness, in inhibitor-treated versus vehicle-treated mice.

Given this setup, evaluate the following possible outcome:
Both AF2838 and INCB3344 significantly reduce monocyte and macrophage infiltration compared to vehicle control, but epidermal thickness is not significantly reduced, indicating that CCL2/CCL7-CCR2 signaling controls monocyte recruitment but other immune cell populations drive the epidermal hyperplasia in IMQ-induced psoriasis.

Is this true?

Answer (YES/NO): NO